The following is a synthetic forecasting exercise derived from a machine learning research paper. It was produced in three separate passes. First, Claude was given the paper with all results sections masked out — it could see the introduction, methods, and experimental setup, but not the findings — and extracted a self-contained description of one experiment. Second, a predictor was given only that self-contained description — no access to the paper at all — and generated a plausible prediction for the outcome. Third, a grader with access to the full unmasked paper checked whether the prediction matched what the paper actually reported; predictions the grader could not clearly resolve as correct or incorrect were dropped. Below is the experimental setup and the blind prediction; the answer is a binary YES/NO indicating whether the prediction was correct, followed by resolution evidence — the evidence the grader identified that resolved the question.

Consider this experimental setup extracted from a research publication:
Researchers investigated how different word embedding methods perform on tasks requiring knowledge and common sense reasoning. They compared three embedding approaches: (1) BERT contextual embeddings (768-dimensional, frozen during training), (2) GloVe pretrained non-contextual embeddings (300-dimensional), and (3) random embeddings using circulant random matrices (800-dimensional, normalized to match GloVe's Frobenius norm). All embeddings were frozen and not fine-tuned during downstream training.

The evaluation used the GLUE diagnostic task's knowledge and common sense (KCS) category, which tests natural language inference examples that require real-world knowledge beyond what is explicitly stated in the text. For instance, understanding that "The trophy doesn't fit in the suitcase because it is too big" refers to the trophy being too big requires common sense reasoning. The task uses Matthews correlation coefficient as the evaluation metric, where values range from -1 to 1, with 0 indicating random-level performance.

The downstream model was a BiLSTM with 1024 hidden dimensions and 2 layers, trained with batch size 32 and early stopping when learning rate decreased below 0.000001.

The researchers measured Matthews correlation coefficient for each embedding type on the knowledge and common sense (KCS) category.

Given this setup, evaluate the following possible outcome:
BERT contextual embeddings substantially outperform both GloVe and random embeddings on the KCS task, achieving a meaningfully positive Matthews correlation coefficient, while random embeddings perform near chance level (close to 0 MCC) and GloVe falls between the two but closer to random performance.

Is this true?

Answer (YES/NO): NO